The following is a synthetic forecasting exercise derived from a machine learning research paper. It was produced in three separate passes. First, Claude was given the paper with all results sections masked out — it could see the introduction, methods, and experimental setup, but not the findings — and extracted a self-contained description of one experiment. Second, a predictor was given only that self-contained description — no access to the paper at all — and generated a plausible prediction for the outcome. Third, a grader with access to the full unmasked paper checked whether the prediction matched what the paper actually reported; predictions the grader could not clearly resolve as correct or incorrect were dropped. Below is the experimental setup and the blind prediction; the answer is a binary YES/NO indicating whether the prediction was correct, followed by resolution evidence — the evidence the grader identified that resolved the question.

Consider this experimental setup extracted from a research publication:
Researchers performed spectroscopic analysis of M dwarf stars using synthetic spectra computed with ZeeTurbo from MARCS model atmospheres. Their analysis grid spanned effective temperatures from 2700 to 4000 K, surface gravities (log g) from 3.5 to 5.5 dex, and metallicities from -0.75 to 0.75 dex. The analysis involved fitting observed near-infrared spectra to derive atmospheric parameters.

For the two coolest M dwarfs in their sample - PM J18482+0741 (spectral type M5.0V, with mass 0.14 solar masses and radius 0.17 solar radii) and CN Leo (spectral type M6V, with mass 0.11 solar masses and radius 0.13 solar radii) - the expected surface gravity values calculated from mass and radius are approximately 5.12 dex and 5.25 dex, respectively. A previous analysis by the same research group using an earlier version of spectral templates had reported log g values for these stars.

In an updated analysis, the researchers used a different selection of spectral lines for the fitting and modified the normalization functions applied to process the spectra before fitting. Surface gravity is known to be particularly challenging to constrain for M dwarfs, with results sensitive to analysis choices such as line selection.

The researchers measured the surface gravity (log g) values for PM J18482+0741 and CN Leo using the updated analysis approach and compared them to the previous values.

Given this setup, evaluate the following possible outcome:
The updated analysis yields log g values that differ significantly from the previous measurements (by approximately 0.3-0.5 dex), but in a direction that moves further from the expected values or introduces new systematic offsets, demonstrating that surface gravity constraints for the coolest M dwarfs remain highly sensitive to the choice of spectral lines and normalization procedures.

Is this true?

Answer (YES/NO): NO